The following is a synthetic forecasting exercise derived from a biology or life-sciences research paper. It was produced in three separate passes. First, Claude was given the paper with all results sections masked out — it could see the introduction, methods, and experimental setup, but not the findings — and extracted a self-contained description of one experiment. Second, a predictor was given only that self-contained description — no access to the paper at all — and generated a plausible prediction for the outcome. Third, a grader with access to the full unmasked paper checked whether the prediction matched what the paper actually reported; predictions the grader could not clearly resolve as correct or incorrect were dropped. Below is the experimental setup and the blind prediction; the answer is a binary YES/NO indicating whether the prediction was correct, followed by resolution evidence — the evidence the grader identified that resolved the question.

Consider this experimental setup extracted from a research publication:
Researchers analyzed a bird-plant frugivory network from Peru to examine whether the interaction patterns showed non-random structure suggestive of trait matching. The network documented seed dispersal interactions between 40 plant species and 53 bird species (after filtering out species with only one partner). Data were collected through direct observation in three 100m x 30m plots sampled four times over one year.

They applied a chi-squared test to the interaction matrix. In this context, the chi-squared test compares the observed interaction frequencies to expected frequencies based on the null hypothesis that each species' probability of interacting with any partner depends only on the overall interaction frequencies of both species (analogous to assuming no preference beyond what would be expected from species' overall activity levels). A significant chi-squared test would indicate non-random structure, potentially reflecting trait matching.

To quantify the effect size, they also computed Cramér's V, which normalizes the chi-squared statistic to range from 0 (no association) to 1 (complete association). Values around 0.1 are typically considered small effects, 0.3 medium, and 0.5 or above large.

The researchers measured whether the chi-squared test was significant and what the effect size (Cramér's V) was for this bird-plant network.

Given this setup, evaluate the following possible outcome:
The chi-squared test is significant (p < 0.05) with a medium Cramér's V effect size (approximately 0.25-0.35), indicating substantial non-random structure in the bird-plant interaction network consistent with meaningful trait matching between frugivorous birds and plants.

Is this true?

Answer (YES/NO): NO